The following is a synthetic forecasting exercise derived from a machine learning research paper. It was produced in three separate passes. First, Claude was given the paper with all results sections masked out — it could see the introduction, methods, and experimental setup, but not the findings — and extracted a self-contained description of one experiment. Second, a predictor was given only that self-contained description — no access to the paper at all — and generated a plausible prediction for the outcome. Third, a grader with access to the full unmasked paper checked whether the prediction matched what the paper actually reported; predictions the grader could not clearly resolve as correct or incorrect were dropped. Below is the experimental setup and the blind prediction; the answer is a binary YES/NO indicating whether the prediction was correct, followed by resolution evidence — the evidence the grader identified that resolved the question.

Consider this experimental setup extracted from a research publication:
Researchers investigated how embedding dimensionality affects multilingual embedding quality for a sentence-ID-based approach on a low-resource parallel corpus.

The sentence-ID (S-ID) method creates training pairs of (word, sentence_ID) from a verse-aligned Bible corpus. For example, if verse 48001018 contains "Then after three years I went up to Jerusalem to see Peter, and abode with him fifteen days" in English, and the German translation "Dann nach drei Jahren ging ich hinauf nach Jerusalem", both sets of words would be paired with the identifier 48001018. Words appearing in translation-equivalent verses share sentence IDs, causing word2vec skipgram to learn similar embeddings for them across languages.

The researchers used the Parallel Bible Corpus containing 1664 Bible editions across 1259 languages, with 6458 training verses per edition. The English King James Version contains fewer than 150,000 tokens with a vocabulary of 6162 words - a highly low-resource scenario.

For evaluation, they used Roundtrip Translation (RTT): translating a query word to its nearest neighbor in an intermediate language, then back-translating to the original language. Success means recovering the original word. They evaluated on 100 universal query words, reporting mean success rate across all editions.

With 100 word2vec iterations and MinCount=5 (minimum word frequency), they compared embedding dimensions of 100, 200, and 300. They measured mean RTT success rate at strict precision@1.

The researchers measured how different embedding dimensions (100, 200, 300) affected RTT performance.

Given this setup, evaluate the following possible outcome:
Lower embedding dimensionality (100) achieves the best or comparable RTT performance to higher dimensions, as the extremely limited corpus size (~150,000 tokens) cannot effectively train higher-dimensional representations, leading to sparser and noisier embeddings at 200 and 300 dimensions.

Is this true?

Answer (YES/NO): YES